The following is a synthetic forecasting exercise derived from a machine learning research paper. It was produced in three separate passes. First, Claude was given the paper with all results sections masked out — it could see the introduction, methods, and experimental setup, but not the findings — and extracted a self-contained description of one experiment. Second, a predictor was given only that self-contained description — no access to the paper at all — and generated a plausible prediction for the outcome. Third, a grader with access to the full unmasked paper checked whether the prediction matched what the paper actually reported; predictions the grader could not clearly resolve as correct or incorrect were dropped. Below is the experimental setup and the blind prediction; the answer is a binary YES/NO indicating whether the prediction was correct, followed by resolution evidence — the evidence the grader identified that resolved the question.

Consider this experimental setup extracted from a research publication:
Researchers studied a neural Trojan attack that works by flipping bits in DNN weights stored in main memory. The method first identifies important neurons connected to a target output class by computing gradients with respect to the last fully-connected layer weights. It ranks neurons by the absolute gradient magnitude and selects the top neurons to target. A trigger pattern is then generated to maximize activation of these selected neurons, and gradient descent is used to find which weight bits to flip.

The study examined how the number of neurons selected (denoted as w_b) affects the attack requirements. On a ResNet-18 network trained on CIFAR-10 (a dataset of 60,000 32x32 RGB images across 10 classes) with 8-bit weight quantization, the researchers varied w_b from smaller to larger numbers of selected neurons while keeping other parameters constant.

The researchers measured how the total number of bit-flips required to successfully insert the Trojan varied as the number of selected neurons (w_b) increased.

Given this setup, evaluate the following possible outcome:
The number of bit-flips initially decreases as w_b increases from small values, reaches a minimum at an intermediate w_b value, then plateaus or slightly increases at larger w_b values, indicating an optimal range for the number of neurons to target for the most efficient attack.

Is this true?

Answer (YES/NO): NO